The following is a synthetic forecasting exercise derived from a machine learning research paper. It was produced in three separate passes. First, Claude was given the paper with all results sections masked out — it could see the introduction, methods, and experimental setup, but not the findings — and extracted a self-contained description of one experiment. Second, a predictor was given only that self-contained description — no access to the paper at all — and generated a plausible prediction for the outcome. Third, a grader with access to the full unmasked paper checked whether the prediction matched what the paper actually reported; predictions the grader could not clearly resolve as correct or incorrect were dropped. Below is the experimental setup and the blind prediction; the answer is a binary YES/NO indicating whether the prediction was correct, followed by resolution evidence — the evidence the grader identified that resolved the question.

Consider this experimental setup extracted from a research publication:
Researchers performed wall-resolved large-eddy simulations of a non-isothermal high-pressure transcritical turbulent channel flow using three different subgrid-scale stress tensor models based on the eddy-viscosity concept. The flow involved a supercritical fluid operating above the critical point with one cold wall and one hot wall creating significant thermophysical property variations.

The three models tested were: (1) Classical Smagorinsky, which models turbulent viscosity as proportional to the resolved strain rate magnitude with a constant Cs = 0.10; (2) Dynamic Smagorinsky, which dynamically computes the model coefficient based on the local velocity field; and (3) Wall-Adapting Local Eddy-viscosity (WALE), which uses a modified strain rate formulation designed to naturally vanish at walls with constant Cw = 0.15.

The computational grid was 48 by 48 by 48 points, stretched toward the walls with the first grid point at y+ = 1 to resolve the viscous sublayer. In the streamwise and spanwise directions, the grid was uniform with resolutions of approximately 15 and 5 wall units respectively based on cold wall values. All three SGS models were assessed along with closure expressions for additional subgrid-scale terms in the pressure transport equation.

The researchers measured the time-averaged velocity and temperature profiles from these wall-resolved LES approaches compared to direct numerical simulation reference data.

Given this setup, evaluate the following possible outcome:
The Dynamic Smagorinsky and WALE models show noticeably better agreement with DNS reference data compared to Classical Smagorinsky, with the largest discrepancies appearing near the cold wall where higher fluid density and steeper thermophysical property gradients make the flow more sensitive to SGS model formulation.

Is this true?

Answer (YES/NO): NO